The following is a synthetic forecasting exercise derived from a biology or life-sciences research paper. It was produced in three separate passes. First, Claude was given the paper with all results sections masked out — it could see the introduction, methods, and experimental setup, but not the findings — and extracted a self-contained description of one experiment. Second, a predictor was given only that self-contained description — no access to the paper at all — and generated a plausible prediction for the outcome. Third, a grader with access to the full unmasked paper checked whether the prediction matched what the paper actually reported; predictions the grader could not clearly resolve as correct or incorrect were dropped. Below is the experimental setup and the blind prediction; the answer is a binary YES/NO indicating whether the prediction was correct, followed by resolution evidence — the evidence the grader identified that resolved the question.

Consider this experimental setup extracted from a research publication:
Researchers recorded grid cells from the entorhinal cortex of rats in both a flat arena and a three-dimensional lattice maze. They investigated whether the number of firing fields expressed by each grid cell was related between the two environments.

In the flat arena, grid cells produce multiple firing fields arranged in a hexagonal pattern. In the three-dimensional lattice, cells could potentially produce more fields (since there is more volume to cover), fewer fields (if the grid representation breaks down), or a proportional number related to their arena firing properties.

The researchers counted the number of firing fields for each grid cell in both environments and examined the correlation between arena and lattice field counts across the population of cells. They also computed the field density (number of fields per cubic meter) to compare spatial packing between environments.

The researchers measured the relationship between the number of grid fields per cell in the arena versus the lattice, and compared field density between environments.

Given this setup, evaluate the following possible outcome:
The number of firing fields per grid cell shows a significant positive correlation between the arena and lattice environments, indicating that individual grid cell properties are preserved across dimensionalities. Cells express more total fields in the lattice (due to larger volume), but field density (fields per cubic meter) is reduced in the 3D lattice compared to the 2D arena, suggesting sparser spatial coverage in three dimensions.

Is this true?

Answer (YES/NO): NO